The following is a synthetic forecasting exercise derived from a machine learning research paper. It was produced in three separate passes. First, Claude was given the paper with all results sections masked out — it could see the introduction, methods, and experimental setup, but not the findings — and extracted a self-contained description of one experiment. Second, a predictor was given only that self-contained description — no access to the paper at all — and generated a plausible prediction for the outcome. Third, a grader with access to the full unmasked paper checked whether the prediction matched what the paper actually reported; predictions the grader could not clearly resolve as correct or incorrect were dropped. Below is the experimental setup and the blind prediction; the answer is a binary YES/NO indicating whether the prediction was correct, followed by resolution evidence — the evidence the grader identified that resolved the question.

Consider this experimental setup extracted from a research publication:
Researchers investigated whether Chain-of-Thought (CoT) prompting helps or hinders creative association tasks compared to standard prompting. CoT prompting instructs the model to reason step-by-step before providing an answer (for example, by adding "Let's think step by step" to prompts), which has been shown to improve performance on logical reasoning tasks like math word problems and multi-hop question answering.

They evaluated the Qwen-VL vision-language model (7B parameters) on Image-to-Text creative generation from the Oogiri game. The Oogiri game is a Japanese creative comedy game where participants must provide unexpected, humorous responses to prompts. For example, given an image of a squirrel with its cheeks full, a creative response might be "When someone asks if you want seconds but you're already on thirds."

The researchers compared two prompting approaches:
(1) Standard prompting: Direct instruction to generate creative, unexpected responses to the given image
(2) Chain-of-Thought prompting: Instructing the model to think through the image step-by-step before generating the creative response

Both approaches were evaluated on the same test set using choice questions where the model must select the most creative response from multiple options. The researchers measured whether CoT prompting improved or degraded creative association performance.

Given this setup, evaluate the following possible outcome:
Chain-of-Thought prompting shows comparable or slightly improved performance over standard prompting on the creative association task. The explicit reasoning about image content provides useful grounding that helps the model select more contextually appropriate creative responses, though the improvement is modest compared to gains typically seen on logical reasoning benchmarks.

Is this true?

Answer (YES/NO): NO